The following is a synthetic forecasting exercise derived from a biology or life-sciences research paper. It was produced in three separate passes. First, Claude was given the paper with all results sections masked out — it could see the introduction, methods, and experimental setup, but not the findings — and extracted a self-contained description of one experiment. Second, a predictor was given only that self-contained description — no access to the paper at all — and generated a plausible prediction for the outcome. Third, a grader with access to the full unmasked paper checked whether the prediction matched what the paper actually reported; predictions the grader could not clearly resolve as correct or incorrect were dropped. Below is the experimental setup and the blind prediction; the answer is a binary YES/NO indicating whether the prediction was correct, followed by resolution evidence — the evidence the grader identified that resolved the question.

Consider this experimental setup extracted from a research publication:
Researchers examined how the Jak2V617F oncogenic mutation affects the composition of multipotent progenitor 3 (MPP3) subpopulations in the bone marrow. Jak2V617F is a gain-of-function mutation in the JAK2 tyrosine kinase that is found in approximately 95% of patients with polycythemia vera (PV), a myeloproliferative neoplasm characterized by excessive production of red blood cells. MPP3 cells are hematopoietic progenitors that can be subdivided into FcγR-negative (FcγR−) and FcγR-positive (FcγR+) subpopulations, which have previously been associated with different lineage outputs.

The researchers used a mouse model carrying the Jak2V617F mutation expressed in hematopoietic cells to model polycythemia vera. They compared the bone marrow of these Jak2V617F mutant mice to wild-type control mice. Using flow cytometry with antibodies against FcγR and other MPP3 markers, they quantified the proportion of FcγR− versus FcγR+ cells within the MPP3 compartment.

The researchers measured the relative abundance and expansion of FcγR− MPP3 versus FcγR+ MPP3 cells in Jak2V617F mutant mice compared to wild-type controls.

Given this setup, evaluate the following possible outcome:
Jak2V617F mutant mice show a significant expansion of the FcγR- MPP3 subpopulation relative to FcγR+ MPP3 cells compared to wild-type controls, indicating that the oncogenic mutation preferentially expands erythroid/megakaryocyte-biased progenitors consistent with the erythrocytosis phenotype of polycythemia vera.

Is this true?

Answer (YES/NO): YES